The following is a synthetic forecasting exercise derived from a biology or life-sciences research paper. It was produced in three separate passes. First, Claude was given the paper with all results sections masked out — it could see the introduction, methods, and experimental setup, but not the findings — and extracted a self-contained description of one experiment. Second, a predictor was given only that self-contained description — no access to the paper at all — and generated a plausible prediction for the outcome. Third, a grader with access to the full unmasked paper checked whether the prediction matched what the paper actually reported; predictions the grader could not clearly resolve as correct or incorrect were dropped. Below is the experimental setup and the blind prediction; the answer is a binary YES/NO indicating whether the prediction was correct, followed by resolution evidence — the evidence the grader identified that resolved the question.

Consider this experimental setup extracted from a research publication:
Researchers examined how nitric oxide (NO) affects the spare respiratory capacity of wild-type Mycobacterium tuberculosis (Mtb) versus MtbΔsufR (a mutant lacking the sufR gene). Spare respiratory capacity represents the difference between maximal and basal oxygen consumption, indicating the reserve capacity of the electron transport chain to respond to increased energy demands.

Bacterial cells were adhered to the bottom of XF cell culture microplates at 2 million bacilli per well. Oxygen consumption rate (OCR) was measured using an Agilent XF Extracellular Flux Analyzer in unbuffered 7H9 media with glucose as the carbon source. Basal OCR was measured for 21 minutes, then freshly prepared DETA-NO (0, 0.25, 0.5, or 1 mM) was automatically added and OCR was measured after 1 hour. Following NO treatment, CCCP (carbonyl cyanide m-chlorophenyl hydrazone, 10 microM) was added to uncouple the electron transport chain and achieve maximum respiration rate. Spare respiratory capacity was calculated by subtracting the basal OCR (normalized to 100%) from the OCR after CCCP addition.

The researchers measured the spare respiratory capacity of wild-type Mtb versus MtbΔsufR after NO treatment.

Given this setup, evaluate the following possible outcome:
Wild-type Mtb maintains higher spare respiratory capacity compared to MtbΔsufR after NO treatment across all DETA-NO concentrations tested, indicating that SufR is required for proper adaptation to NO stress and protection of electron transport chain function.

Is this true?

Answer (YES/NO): NO